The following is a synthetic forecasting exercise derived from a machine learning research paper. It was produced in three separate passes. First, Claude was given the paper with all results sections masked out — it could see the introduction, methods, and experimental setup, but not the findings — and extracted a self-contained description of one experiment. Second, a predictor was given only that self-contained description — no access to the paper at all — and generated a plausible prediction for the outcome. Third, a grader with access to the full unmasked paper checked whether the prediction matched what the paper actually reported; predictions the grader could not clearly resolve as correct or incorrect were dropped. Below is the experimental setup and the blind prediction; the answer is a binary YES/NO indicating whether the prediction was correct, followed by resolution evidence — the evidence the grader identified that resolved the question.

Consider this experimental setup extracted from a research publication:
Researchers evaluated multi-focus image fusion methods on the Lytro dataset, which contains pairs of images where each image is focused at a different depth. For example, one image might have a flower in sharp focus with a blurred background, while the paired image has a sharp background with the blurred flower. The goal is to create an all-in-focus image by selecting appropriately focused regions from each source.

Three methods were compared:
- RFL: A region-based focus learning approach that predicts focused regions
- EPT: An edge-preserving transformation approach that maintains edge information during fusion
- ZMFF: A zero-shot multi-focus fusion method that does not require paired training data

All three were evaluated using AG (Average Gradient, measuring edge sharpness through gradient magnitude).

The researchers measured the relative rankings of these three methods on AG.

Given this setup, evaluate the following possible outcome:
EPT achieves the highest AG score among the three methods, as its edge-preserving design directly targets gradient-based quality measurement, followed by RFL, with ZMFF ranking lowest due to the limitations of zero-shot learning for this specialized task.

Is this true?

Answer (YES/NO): NO